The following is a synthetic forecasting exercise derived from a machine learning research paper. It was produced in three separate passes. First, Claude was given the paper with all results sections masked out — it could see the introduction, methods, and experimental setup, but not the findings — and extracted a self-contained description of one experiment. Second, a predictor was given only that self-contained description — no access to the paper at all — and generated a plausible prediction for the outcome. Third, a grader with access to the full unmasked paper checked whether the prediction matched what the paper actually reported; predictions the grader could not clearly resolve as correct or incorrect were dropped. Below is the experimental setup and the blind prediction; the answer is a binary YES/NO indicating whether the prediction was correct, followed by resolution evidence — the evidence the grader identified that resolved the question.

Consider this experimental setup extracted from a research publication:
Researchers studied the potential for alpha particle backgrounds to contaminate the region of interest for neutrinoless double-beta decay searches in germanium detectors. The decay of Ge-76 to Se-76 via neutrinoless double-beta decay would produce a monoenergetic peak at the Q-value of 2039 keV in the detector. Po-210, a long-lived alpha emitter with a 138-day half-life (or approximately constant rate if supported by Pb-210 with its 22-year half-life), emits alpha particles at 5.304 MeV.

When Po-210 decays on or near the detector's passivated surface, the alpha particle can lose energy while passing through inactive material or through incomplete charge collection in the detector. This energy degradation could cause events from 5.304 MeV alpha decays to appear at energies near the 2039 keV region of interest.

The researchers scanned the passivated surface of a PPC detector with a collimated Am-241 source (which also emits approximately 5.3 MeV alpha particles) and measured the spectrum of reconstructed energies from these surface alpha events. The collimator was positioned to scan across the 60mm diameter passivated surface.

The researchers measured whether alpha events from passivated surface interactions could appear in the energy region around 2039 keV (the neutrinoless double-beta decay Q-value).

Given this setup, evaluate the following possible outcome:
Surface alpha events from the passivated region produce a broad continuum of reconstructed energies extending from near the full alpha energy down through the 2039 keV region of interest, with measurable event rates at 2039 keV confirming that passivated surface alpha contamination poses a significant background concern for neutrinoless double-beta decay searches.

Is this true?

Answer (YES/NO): YES